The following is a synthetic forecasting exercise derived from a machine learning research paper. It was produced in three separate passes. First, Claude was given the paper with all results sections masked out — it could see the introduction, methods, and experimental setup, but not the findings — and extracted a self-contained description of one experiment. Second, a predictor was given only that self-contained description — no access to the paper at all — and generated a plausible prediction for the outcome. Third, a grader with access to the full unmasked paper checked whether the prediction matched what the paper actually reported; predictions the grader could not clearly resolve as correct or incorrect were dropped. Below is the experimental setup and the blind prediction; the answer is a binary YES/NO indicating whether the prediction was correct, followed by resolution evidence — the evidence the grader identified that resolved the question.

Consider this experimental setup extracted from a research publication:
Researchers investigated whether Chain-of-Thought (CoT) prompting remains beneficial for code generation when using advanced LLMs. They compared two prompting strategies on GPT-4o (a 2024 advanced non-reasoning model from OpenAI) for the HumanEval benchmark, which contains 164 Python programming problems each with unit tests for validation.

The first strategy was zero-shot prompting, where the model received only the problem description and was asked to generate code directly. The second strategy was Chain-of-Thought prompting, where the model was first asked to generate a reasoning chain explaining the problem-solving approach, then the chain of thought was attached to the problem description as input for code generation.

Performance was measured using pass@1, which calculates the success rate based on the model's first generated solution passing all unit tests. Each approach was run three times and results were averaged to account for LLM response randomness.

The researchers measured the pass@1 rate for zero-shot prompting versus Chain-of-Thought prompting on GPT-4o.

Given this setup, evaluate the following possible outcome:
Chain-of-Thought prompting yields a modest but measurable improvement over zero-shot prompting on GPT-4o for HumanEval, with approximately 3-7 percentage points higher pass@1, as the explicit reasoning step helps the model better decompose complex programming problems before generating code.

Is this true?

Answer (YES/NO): NO